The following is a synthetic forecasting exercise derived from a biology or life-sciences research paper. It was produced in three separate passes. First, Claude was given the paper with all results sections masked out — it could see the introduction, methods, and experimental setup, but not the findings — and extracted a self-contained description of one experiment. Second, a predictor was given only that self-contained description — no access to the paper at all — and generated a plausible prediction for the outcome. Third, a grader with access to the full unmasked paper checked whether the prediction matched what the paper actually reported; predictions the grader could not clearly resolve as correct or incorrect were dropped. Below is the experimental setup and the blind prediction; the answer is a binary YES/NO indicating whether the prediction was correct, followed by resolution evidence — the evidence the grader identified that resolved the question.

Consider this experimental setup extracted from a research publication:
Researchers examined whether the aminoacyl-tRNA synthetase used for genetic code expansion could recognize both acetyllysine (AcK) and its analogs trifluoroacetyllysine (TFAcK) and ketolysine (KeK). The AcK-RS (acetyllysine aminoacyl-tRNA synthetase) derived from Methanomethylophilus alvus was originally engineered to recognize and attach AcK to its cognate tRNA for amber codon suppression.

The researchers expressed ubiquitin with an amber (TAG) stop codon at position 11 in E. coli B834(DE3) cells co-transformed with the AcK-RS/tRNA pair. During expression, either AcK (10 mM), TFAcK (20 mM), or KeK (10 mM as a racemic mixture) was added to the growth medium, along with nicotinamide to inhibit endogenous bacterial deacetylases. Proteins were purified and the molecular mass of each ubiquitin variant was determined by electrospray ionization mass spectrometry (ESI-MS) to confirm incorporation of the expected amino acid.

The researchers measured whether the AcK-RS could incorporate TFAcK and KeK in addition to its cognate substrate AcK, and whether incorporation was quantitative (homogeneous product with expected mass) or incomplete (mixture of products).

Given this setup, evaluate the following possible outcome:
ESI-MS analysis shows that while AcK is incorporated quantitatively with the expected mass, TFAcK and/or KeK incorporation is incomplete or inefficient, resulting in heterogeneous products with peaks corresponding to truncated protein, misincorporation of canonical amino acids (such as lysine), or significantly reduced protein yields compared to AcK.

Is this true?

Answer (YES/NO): NO